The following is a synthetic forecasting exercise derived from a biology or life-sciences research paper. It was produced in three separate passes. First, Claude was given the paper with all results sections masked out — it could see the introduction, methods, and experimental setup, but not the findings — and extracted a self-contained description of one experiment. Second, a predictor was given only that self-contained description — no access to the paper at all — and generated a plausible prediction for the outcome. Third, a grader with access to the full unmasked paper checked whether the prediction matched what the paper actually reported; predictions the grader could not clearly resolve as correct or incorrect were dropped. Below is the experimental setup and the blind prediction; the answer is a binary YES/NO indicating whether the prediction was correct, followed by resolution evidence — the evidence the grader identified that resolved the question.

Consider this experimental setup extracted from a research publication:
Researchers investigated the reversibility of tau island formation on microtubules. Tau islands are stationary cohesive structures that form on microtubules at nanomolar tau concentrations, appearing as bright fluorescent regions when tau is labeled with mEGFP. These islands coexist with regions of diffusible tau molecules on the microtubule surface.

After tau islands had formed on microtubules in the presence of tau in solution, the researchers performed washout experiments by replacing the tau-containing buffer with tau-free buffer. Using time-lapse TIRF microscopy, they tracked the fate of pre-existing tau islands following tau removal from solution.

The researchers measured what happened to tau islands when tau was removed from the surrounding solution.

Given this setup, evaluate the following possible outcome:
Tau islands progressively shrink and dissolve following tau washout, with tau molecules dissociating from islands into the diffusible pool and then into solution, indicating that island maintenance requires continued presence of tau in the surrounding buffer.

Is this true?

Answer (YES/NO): YES